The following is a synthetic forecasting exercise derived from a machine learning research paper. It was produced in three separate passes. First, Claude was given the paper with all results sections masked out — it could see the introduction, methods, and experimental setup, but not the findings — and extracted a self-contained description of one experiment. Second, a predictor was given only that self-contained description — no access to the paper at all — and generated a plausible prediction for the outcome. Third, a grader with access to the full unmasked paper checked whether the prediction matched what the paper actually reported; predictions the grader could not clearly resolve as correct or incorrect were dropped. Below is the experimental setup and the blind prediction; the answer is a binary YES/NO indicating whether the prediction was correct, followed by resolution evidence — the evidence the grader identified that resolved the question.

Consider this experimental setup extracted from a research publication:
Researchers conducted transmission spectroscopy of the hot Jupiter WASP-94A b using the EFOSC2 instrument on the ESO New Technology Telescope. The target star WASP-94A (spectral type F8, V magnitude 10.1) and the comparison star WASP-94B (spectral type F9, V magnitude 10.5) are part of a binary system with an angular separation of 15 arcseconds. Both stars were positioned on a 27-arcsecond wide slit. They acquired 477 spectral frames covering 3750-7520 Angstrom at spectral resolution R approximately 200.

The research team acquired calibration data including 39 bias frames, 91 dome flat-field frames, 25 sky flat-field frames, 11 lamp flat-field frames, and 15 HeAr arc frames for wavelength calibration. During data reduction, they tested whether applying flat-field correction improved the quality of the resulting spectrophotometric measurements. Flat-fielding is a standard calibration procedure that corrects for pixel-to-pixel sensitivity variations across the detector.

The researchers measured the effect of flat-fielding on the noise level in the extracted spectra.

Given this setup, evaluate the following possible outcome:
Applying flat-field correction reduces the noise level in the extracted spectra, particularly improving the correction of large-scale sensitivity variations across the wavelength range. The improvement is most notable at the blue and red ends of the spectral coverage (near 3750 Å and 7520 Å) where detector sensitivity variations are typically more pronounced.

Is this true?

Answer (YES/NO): NO